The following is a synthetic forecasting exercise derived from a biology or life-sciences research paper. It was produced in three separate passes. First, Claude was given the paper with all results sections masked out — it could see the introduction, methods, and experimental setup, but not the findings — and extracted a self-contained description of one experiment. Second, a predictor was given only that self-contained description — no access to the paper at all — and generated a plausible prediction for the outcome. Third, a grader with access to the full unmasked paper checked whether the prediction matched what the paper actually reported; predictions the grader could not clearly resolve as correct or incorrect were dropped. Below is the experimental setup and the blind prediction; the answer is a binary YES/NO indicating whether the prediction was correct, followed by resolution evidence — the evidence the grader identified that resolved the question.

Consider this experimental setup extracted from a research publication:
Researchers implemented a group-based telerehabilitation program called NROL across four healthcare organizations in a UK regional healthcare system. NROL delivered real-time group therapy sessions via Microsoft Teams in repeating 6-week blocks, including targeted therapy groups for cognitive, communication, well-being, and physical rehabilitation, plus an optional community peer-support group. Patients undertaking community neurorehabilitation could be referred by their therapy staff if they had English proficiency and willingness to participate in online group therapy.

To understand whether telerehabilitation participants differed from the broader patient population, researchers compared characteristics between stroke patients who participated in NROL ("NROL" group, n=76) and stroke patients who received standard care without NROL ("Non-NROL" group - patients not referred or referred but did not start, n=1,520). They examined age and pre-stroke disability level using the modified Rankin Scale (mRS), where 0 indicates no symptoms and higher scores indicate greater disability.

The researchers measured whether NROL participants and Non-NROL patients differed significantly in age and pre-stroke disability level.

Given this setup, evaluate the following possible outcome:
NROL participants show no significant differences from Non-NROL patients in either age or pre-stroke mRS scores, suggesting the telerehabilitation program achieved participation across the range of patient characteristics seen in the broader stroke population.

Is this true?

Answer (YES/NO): NO